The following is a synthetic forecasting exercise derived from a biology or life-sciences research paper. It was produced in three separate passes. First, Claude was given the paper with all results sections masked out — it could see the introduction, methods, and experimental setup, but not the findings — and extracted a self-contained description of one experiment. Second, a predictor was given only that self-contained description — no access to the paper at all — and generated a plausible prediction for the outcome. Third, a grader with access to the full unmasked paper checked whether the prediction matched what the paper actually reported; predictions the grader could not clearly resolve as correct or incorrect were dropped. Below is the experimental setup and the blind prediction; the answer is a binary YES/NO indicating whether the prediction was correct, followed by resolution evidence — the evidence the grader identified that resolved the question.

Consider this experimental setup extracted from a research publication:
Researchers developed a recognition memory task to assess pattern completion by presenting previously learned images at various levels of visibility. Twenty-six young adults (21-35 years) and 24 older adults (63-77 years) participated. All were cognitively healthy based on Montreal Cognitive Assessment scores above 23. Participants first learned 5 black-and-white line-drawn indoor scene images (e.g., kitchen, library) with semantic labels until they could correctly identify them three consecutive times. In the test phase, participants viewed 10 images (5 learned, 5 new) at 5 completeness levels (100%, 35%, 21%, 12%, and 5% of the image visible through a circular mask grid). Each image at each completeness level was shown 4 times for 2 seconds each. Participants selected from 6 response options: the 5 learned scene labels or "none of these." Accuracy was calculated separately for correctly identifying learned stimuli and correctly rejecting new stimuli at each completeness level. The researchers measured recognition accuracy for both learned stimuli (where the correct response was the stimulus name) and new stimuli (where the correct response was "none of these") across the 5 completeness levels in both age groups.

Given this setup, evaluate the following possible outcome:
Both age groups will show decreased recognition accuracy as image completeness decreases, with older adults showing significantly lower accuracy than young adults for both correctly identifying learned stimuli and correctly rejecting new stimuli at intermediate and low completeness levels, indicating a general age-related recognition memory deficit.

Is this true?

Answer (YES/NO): NO